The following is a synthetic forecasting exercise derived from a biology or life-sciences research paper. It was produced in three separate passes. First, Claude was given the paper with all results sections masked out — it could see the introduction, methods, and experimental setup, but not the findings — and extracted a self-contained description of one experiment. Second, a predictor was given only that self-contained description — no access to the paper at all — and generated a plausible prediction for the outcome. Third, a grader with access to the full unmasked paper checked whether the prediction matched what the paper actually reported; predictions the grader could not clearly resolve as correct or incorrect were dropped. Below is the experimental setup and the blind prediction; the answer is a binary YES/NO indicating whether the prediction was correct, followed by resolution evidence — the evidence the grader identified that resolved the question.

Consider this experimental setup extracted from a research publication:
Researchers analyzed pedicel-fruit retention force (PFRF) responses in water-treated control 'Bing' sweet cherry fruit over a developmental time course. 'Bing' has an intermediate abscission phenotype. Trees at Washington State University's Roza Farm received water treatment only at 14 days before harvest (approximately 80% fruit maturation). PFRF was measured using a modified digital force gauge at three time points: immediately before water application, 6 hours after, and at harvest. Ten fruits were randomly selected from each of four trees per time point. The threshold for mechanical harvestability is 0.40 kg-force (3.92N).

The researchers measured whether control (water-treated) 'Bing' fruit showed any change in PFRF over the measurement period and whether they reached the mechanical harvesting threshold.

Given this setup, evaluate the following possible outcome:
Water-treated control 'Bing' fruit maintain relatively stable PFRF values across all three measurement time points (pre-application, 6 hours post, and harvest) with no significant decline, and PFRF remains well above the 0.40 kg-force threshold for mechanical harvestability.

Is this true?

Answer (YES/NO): NO